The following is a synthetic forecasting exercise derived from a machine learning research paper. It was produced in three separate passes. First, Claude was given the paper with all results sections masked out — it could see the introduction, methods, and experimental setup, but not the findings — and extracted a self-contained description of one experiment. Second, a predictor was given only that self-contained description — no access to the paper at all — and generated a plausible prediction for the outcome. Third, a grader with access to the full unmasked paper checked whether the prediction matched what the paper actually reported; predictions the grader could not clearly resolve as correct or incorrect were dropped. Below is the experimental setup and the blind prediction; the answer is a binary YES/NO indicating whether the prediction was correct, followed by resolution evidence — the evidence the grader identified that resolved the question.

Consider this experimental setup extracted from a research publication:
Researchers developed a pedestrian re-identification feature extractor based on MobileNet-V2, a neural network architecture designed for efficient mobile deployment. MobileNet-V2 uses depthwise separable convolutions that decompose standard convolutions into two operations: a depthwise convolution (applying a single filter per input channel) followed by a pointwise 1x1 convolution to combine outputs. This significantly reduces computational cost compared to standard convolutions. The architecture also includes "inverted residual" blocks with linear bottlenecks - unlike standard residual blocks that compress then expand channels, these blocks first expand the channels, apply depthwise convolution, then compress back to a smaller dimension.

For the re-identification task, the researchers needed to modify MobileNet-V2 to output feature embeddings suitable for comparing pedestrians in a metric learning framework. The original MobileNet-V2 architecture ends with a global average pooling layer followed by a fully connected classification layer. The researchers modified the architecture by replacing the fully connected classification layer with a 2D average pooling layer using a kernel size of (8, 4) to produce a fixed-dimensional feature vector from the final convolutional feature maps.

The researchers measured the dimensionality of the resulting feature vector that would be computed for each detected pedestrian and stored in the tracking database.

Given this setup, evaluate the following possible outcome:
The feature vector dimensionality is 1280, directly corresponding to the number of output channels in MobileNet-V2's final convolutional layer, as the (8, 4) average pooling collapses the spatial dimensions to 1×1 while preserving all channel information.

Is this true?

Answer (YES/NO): YES